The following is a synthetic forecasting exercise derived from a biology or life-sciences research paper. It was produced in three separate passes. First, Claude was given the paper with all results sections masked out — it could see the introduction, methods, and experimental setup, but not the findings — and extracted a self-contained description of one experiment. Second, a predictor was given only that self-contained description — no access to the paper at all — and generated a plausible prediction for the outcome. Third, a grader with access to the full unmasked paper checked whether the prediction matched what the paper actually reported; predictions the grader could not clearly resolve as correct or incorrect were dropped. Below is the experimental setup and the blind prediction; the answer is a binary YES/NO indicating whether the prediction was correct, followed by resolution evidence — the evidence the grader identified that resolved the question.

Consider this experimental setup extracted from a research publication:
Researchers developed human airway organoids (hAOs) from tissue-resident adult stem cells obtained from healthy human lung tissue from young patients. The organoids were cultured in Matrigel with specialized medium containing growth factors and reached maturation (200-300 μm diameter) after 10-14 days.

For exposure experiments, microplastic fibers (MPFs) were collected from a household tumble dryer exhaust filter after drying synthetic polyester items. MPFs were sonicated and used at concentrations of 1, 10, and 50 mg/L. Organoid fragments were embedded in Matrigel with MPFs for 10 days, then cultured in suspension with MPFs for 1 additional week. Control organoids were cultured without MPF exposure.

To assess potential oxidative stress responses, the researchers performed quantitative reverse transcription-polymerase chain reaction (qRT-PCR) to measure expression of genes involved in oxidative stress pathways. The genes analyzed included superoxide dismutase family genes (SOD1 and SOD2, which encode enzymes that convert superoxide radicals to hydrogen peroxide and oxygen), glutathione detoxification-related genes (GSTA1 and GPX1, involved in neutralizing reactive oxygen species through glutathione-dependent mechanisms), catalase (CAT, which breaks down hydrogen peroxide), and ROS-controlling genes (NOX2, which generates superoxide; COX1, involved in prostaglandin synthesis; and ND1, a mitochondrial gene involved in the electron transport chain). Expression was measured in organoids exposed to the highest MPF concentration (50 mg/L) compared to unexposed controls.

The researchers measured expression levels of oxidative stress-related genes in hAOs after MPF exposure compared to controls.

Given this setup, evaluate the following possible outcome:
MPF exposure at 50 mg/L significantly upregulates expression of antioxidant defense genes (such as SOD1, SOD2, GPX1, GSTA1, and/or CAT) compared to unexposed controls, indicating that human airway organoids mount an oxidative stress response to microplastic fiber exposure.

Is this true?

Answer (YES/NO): NO